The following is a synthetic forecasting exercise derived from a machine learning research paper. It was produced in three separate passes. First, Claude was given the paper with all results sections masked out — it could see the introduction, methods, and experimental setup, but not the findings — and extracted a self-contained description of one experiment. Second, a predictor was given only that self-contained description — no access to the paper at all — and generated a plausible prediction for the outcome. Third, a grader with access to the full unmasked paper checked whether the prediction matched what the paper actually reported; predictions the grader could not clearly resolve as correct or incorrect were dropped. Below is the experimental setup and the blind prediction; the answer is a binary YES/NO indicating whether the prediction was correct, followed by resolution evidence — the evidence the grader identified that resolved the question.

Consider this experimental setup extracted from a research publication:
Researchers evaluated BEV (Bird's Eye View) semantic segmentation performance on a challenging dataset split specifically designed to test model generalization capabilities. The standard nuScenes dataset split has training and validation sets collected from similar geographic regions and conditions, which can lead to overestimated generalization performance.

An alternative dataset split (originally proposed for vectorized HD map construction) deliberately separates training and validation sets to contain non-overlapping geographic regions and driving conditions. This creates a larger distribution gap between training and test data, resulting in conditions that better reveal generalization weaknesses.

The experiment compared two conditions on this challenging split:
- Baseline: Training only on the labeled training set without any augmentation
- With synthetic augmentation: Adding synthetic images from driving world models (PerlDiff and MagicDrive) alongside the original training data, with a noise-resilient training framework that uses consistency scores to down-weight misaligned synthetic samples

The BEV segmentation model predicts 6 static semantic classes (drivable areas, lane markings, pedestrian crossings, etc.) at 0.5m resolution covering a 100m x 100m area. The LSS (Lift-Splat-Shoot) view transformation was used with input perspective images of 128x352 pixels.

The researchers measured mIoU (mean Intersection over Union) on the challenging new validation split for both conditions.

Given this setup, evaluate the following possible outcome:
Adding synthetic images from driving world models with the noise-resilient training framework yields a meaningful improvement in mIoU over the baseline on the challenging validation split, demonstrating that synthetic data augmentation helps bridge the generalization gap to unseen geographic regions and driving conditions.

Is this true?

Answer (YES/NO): YES